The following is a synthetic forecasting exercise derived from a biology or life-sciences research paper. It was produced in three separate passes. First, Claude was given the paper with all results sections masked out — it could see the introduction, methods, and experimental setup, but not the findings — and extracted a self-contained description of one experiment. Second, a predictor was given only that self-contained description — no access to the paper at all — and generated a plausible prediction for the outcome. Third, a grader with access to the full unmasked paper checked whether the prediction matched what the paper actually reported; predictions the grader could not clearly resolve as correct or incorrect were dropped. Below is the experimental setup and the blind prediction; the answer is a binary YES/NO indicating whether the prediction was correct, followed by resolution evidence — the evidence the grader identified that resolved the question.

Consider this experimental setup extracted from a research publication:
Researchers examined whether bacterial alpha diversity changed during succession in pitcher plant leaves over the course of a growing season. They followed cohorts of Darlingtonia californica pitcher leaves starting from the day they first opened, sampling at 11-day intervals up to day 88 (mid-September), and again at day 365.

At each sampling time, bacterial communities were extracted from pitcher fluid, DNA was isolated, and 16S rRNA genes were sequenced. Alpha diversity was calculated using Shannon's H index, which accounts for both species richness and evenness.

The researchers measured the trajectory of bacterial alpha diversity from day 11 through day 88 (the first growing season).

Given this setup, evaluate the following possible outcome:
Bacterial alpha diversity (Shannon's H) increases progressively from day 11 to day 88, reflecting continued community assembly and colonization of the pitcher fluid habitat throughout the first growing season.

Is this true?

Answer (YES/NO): NO